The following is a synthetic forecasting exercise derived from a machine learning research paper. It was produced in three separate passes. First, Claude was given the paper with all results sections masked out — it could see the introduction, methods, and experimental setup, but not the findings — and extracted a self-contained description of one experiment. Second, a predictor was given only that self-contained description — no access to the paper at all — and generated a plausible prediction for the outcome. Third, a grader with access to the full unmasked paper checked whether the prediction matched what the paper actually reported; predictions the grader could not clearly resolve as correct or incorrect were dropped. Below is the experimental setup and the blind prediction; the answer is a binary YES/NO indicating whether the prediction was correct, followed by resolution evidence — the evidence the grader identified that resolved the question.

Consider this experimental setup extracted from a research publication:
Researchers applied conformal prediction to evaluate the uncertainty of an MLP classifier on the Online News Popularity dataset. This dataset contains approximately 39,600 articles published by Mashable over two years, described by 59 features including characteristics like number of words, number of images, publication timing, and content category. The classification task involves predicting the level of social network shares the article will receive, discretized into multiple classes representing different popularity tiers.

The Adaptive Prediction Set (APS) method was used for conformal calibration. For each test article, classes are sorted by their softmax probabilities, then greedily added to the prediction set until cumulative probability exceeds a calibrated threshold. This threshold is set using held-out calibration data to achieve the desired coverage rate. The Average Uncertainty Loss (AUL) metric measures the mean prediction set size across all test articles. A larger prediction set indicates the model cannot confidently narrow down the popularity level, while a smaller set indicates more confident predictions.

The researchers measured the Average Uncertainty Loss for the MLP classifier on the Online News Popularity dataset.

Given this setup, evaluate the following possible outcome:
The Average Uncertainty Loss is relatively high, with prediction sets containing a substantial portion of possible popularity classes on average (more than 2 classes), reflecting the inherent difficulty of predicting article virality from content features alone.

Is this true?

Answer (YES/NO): YES